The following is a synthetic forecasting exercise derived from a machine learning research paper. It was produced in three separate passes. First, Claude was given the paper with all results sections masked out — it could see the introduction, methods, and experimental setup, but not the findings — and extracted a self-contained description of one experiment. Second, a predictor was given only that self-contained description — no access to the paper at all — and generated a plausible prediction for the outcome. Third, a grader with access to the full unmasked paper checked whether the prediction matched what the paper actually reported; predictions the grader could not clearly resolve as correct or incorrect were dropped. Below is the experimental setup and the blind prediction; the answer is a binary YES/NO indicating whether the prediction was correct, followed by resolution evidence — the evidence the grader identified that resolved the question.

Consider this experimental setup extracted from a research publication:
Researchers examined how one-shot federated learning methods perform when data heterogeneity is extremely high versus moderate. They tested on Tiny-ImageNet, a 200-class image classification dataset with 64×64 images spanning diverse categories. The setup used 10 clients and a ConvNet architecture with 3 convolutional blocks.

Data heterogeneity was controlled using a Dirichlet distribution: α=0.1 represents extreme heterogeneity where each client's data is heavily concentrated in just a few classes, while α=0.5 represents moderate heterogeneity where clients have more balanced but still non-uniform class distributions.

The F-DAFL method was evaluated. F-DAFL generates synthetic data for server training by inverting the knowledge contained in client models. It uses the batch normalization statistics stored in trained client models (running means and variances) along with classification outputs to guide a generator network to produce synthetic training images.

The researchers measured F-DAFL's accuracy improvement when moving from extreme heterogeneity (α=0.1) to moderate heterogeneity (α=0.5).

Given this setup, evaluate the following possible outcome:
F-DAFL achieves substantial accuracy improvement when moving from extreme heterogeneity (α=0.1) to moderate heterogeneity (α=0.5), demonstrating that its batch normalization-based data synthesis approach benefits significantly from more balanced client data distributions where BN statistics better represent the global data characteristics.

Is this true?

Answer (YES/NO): YES